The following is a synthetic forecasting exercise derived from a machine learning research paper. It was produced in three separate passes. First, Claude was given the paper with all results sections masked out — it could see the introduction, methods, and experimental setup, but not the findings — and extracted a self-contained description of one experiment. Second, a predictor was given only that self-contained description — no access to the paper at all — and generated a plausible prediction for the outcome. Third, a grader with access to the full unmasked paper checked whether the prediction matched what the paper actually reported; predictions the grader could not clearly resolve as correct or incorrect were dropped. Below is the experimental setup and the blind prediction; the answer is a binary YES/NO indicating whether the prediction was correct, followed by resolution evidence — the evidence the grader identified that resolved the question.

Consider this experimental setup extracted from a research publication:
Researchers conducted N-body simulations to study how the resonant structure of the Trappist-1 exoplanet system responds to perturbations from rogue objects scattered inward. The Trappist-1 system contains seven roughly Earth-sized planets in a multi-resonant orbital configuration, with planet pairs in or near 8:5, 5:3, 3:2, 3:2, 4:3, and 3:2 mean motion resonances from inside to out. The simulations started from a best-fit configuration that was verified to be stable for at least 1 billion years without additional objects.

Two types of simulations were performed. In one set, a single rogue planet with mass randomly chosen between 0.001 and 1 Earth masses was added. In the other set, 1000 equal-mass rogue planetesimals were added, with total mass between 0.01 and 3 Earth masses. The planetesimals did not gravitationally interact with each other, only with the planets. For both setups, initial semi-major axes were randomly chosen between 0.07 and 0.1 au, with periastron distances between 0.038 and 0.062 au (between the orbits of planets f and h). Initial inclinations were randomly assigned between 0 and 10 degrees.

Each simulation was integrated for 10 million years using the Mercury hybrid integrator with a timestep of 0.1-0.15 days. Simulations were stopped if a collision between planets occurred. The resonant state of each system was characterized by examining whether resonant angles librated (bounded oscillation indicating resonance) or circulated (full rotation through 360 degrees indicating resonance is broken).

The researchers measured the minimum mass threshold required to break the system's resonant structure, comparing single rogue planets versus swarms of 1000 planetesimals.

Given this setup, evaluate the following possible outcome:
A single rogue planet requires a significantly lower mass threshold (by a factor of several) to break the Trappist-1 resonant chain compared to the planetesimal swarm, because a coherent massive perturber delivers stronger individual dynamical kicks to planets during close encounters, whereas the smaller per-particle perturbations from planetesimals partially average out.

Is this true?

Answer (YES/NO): YES